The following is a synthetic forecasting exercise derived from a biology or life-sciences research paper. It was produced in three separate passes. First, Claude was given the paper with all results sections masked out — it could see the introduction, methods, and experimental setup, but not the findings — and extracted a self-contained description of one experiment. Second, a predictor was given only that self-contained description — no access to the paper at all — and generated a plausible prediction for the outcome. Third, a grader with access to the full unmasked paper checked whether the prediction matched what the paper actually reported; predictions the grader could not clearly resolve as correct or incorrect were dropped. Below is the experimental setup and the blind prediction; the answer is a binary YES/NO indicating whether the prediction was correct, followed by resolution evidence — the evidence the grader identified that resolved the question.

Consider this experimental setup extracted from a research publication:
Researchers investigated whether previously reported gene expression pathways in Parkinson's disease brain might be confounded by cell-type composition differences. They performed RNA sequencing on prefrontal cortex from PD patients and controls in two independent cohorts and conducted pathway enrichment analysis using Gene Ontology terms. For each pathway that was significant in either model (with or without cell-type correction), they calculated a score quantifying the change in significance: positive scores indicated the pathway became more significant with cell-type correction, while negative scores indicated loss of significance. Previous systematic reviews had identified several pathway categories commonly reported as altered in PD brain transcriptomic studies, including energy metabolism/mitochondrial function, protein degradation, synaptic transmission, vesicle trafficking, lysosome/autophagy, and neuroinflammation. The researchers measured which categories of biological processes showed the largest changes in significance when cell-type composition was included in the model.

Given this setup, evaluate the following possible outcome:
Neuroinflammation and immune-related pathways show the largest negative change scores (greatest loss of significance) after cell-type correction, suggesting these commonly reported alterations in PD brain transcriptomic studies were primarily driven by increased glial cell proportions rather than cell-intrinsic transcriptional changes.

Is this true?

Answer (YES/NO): NO